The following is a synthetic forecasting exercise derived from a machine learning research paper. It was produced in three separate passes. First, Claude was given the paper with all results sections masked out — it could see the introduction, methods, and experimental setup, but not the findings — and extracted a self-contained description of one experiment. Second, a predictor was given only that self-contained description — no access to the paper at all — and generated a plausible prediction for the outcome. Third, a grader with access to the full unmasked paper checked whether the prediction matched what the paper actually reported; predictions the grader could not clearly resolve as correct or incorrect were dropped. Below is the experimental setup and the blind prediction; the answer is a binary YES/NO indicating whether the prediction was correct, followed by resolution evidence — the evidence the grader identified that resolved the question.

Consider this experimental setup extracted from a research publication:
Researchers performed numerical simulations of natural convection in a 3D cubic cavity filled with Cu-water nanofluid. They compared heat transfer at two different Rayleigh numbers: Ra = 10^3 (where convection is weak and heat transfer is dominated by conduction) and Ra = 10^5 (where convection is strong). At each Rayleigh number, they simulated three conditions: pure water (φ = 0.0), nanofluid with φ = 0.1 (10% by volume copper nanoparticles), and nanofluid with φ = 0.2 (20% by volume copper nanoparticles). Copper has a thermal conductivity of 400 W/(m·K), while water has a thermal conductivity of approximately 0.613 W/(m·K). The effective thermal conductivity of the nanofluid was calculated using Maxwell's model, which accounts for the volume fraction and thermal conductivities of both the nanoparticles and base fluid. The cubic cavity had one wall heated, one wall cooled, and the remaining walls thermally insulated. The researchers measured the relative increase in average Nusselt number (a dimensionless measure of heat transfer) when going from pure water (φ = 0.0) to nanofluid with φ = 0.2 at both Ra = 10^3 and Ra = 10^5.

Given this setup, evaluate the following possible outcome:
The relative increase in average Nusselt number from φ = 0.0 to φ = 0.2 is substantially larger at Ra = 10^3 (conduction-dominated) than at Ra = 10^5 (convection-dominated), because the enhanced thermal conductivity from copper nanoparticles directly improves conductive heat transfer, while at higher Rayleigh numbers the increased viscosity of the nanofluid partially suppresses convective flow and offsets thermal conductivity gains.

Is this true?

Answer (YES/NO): YES